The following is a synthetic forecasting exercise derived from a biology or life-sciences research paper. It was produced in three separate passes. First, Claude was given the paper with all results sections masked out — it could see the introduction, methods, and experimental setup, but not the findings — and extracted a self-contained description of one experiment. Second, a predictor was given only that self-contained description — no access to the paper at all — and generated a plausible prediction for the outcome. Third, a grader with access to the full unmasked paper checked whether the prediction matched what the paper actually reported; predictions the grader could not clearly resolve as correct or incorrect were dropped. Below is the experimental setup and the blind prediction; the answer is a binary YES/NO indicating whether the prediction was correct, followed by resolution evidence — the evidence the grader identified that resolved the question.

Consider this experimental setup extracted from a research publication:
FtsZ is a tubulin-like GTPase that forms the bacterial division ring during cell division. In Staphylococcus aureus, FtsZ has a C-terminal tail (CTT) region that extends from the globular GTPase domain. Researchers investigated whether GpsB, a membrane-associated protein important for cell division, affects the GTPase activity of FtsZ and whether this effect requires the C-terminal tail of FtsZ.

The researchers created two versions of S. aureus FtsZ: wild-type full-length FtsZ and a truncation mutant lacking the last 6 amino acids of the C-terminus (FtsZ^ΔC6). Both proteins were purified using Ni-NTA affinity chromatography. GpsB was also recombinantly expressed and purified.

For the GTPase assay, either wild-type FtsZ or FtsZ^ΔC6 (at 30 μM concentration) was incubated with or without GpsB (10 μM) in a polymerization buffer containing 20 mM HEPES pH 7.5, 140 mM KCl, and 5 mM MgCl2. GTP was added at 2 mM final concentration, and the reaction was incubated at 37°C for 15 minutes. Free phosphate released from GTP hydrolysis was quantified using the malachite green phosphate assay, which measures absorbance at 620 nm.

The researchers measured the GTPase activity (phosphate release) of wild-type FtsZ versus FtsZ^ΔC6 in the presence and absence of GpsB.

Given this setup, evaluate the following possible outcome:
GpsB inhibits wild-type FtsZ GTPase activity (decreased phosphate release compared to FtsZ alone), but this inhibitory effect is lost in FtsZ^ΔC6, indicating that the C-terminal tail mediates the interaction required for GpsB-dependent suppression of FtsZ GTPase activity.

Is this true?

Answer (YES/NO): NO